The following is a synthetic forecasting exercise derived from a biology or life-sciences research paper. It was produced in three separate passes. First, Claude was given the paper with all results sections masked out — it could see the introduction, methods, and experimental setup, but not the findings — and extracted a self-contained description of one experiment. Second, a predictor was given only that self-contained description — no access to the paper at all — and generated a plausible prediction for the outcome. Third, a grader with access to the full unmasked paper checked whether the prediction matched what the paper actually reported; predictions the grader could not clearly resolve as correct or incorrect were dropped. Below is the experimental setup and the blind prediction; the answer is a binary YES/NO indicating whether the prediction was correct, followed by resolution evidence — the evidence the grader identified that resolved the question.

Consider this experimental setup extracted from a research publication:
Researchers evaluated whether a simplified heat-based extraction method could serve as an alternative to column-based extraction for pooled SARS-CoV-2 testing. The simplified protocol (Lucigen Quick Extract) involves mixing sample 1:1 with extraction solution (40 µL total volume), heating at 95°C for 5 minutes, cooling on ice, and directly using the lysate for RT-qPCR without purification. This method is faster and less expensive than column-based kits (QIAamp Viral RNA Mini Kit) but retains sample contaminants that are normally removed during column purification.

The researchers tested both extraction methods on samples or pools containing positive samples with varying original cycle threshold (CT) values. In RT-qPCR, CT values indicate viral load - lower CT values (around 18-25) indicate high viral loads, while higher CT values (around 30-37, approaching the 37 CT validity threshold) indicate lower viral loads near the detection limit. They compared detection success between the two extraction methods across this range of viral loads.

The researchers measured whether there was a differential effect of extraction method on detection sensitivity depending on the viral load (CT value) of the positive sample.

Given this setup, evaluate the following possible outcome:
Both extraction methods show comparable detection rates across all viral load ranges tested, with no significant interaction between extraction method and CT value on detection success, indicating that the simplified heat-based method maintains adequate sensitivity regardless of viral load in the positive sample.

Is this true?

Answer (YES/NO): NO